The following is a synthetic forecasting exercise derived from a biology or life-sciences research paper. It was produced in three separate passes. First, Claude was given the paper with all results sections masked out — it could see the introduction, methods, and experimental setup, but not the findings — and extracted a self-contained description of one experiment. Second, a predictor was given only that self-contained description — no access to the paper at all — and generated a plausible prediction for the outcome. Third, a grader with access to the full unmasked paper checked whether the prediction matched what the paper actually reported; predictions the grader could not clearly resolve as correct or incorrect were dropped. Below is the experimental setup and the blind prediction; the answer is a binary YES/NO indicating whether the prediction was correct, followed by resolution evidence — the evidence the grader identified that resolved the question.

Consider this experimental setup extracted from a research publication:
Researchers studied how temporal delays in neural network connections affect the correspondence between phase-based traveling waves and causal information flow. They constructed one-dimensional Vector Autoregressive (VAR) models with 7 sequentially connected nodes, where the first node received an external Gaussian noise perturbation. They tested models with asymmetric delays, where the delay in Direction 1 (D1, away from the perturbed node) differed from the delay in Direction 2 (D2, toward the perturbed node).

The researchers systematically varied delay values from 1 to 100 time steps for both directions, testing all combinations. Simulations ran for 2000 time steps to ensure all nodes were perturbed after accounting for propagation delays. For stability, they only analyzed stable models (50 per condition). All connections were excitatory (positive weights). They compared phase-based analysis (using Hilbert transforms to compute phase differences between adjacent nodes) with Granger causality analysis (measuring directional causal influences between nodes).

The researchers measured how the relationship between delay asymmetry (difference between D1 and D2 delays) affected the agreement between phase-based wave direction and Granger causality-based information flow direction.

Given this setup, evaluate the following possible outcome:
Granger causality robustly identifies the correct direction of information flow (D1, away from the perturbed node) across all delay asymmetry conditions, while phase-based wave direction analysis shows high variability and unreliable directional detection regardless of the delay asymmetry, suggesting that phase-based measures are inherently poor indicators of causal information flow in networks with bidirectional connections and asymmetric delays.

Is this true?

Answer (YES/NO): NO